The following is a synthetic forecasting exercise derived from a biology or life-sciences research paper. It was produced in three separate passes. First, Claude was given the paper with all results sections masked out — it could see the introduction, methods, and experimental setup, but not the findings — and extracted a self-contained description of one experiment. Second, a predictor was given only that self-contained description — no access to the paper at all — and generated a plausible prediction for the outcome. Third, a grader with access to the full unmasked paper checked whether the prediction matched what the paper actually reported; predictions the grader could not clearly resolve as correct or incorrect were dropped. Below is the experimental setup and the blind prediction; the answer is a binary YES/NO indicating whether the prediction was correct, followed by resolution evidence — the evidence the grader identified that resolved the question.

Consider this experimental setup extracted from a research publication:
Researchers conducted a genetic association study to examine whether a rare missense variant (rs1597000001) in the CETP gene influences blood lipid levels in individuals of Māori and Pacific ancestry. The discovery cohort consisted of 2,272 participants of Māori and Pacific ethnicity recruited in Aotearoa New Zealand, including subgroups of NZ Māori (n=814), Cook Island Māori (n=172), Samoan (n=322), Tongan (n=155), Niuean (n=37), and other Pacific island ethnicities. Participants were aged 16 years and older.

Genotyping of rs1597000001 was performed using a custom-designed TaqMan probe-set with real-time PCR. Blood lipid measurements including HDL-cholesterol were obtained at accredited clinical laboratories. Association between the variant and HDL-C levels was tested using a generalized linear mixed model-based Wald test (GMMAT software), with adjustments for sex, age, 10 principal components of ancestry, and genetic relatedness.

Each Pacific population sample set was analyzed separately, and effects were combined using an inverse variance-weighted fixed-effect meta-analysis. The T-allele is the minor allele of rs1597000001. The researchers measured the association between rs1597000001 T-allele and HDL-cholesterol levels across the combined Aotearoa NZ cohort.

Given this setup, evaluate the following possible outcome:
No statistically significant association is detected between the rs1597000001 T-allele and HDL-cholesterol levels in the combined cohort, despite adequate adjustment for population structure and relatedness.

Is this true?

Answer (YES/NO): NO